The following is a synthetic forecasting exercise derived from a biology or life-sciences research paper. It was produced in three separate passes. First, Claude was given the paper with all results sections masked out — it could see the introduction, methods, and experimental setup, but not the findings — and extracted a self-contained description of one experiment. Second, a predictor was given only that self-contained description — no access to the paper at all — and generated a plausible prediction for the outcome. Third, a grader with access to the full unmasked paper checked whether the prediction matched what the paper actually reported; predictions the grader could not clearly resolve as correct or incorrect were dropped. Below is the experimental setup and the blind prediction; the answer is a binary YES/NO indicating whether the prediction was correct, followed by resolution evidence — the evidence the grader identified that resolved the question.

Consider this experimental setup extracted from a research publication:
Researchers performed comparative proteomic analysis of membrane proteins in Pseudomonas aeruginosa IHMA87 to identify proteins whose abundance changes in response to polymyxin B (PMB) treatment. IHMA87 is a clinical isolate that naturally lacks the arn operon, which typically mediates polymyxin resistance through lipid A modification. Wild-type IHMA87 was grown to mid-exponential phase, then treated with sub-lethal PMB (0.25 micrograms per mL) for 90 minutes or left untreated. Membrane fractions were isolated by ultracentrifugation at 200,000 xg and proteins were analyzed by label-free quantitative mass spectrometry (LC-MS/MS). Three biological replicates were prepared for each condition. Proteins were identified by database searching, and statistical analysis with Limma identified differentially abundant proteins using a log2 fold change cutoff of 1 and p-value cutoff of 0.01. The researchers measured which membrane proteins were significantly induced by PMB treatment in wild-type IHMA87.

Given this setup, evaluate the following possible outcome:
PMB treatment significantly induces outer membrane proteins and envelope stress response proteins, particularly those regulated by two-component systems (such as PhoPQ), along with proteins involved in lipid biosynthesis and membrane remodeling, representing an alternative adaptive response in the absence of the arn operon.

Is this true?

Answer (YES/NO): NO